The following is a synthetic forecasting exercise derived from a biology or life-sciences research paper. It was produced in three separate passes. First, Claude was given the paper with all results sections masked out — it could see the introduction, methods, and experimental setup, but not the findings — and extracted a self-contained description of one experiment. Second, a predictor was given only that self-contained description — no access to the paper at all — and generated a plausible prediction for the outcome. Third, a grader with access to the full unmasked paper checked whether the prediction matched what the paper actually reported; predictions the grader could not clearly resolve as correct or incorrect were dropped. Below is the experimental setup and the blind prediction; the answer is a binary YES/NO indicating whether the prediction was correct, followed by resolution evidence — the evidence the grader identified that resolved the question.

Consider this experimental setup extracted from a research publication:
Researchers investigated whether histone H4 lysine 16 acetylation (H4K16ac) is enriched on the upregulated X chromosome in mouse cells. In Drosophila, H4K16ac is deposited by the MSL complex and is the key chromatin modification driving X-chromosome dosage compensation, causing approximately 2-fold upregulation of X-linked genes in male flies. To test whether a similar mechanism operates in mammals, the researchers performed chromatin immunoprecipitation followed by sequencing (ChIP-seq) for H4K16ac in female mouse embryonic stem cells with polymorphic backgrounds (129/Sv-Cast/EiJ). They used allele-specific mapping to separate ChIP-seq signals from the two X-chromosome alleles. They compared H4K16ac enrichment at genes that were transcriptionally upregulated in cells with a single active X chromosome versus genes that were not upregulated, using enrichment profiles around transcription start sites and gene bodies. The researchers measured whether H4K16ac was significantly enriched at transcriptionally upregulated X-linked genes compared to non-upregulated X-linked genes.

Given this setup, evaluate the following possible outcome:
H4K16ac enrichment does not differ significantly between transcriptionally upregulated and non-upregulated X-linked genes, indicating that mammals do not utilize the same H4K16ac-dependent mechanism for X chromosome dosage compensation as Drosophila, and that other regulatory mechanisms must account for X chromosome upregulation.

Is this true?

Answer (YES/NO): YES